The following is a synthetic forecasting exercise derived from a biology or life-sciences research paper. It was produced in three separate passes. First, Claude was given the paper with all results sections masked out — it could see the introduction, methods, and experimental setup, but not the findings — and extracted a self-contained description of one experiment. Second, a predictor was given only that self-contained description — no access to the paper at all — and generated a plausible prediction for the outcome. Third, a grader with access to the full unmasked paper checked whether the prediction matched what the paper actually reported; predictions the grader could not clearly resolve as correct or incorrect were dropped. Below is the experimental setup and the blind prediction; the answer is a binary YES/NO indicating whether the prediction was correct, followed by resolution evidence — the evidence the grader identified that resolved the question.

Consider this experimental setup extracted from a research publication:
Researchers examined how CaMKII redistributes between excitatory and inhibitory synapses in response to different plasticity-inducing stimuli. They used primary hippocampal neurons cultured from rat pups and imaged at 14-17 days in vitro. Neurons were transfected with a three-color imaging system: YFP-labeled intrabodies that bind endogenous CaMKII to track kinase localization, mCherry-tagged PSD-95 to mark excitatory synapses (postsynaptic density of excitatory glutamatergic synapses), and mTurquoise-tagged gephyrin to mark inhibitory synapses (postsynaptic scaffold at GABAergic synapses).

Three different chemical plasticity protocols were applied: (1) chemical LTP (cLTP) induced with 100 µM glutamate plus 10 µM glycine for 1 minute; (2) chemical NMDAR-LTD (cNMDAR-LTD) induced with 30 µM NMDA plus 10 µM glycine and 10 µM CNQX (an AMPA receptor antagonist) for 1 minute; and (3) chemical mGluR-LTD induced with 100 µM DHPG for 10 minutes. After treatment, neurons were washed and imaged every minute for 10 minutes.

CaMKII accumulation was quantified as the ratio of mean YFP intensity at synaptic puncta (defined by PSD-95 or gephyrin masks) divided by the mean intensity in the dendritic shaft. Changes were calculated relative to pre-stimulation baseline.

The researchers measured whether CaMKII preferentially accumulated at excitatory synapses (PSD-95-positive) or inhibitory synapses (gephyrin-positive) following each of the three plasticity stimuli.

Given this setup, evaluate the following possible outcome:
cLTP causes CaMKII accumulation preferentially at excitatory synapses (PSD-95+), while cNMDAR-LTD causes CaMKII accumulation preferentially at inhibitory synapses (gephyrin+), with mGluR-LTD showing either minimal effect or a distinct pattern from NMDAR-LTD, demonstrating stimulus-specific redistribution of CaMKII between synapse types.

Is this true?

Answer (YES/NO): YES